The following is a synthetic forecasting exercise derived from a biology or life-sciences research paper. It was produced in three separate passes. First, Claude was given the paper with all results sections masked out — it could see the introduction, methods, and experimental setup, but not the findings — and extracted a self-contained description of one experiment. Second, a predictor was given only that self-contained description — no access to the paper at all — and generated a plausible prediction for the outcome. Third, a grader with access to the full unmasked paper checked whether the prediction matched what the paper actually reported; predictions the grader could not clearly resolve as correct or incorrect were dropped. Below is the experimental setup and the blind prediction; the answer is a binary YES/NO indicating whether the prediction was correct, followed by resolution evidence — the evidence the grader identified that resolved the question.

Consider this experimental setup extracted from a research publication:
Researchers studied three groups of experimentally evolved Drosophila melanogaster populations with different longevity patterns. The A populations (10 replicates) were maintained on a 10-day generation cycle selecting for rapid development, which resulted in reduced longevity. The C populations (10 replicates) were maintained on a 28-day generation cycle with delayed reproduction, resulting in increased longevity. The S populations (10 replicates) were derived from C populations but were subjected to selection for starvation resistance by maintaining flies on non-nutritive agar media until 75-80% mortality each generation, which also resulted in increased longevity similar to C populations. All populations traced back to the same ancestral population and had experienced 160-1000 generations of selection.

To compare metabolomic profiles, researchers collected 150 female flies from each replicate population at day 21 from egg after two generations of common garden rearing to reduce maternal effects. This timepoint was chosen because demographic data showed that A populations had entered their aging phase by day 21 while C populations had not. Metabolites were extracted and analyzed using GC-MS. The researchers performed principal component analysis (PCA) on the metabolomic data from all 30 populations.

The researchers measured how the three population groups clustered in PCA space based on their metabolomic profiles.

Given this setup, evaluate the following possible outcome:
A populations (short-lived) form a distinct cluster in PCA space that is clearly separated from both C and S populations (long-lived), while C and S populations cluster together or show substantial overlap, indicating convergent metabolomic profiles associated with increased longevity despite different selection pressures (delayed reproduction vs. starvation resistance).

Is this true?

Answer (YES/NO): YES